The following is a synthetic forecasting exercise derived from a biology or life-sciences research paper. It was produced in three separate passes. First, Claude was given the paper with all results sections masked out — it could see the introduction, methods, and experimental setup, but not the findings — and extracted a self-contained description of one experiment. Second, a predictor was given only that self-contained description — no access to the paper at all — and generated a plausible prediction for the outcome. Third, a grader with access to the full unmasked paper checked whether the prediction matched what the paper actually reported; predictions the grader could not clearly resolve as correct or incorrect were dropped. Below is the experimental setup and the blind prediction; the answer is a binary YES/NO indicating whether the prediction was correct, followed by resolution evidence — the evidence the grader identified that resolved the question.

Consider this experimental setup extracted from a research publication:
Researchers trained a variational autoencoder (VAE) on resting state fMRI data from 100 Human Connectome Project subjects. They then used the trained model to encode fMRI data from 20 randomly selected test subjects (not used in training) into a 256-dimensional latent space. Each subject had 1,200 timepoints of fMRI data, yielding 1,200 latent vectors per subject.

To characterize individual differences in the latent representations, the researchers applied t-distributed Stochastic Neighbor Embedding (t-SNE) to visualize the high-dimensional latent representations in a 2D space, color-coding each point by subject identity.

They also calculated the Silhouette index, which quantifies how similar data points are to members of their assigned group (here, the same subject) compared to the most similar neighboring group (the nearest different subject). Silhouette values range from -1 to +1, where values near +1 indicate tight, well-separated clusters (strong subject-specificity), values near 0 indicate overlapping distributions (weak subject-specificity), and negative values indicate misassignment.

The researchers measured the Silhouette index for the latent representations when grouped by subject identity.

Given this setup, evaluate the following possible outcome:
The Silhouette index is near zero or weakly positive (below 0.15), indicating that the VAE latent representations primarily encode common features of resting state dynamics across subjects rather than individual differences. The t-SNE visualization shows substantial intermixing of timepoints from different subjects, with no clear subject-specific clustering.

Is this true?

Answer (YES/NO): NO